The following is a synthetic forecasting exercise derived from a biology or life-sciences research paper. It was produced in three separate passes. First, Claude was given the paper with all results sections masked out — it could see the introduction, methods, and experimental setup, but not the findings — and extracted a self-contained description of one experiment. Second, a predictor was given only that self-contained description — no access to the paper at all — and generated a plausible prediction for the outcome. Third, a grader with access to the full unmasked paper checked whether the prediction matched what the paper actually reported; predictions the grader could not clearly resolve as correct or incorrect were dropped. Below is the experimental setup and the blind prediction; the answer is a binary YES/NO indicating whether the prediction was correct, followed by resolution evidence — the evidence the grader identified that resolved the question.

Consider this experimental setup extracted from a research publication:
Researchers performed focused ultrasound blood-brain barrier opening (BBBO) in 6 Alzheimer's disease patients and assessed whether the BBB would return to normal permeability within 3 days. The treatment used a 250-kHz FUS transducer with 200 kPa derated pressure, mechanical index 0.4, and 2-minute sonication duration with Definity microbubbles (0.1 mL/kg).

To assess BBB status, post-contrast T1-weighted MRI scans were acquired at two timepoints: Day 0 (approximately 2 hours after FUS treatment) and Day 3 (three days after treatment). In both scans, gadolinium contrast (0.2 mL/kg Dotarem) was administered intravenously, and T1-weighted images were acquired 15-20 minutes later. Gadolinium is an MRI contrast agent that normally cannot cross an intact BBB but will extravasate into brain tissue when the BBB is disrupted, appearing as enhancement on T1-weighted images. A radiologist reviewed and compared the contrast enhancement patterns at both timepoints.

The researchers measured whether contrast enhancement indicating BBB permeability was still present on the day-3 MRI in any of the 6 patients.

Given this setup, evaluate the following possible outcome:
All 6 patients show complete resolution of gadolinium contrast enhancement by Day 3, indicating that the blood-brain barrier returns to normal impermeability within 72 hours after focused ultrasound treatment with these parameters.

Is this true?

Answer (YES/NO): NO